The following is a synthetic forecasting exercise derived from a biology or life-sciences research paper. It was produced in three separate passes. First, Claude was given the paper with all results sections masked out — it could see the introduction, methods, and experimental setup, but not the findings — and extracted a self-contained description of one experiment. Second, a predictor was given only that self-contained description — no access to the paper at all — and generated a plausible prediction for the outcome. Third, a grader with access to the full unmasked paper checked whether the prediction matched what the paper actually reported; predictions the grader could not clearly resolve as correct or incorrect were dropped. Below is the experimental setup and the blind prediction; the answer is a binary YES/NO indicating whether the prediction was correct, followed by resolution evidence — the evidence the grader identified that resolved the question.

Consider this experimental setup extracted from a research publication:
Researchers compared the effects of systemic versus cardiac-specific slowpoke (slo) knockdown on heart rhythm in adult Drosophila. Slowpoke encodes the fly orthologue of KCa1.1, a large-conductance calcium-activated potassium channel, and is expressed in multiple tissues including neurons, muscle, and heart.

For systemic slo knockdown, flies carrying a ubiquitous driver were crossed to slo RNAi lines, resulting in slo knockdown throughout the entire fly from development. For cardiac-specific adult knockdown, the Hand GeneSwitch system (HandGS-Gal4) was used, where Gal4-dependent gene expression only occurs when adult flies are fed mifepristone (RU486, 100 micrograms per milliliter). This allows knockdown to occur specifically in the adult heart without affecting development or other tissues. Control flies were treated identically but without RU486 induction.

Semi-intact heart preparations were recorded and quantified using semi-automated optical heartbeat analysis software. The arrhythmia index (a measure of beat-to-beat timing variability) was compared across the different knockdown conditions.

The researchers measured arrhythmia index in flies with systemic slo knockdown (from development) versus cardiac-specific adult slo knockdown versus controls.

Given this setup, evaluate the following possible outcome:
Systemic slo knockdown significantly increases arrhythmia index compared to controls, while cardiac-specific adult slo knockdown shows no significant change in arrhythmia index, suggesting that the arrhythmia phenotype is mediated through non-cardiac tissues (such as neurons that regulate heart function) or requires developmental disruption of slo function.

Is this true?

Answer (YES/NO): NO